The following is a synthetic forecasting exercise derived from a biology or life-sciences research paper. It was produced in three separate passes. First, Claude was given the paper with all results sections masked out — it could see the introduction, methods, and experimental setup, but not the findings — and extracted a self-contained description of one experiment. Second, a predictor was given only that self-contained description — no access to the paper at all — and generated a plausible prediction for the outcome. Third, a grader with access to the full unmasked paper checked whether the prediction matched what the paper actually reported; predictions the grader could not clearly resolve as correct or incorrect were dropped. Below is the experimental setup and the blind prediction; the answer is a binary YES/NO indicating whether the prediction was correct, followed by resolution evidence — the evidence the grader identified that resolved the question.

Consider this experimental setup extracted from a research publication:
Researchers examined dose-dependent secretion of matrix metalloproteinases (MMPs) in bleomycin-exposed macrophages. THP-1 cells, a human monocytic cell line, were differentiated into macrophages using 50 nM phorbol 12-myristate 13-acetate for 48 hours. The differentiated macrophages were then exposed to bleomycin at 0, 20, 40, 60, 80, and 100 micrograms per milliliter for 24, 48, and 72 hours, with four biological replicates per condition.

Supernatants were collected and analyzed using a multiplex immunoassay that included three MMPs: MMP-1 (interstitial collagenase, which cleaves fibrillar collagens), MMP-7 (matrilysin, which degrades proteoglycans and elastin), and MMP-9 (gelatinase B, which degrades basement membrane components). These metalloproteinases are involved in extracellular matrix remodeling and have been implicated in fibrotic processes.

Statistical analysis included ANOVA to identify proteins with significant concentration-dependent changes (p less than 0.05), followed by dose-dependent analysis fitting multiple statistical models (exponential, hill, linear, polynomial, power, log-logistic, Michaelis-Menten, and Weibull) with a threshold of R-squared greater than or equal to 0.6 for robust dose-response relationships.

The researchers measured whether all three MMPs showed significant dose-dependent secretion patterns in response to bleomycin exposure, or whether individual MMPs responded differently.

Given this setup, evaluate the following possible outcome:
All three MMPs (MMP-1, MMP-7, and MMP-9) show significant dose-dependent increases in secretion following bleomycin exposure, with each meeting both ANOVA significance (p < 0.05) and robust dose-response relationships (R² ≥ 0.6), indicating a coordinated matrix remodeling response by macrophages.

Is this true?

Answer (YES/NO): NO